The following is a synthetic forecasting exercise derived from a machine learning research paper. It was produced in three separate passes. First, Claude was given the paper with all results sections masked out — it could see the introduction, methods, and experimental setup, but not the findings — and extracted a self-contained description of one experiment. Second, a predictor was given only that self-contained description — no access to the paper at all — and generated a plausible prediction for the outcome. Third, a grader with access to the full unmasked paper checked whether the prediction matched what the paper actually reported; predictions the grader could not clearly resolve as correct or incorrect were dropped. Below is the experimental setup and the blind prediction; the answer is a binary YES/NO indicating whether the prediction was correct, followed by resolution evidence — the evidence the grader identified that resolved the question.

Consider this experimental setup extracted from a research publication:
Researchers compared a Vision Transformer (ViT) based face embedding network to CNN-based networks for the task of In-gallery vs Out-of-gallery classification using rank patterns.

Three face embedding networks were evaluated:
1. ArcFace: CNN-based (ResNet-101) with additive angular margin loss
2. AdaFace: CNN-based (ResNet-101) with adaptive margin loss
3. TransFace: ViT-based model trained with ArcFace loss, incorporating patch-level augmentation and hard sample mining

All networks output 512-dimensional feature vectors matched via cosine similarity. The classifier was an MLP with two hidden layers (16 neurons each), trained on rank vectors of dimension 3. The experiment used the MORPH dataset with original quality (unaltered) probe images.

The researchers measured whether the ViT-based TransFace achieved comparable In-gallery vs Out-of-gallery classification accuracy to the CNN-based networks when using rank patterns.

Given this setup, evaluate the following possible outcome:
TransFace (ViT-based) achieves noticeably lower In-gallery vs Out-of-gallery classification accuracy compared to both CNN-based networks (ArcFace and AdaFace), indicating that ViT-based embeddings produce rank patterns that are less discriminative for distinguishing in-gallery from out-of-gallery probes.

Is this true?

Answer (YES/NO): NO